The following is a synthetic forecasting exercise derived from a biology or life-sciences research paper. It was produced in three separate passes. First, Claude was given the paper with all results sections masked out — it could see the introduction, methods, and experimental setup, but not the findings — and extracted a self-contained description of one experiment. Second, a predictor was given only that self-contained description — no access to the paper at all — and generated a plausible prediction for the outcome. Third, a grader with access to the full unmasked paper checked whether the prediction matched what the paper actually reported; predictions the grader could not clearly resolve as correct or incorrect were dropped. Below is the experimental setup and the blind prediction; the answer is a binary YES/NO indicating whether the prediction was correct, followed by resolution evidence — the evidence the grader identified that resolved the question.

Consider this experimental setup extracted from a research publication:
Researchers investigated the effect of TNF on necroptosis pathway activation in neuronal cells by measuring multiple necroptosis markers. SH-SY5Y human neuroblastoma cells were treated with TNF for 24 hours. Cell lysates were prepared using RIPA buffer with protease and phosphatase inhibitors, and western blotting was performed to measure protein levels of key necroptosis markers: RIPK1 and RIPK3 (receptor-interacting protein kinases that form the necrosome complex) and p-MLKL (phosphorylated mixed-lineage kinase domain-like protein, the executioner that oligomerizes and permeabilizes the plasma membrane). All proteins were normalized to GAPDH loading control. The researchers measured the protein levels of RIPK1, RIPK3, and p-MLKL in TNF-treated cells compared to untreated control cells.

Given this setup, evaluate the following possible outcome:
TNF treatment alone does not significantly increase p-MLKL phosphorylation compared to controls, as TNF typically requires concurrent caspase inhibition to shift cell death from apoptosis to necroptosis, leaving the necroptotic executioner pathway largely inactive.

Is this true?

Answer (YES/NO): NO